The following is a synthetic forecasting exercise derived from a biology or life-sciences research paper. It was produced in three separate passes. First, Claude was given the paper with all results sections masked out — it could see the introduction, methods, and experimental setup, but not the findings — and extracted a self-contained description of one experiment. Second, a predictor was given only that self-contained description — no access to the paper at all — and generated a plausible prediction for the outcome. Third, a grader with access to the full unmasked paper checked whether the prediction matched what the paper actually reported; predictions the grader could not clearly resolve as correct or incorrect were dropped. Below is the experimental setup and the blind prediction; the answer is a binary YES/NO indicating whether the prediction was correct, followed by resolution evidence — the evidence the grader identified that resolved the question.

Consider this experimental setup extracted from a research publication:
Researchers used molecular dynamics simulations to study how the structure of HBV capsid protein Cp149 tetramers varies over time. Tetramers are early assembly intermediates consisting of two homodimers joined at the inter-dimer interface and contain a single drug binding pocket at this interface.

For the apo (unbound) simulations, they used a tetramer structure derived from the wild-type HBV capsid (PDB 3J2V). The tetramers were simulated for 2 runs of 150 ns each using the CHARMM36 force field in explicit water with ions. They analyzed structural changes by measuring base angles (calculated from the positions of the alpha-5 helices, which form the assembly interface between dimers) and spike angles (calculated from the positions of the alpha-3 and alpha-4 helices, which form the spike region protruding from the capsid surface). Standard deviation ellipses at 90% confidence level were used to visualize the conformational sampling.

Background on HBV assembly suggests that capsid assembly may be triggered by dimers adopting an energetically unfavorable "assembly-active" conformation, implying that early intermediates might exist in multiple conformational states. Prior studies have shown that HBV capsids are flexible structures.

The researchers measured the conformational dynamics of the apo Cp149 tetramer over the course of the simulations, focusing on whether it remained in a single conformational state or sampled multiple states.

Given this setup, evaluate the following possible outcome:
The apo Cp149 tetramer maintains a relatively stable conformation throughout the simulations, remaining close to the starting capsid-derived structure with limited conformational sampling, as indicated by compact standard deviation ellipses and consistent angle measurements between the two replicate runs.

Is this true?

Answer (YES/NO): NO